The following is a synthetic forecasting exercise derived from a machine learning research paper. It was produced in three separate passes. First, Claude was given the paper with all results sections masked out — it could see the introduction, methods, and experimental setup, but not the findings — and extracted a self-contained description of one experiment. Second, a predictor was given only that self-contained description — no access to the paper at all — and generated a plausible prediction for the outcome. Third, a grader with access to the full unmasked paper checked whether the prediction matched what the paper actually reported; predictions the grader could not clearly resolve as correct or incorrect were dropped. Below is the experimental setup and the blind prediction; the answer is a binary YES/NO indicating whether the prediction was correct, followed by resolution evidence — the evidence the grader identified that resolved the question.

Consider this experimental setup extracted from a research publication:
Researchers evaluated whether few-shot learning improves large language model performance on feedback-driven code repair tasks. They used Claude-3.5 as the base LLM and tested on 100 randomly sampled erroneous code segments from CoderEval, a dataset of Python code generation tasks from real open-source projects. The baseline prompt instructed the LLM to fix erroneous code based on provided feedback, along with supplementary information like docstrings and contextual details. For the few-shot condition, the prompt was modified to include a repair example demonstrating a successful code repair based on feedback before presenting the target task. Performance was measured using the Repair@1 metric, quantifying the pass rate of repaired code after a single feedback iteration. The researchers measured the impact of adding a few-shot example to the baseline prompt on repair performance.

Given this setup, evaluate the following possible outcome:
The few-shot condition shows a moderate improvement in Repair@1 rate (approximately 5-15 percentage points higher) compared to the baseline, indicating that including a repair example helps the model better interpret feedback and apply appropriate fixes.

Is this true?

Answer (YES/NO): NO